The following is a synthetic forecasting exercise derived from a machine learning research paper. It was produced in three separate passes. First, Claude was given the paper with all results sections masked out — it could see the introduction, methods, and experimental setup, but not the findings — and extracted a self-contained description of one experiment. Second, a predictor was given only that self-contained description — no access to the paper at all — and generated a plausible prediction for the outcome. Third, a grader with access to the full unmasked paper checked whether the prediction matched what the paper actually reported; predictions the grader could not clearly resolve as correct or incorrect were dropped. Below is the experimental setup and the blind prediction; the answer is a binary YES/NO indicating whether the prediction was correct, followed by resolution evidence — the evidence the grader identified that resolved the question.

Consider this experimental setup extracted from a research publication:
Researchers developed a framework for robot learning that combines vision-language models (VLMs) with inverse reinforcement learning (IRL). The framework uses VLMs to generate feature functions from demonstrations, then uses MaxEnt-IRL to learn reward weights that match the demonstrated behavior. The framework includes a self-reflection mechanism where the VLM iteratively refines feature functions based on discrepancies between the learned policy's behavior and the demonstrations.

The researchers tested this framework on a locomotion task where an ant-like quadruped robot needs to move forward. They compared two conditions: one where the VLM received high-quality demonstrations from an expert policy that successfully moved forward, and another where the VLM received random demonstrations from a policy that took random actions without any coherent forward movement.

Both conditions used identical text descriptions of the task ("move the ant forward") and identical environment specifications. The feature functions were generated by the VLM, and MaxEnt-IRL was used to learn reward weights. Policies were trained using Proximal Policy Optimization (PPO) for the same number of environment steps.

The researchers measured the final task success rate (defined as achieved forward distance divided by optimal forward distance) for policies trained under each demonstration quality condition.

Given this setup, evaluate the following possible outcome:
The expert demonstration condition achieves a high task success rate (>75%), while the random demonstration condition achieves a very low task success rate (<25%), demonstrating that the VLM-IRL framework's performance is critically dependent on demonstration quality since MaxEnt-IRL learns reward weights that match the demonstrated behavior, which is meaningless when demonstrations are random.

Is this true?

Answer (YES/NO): NO